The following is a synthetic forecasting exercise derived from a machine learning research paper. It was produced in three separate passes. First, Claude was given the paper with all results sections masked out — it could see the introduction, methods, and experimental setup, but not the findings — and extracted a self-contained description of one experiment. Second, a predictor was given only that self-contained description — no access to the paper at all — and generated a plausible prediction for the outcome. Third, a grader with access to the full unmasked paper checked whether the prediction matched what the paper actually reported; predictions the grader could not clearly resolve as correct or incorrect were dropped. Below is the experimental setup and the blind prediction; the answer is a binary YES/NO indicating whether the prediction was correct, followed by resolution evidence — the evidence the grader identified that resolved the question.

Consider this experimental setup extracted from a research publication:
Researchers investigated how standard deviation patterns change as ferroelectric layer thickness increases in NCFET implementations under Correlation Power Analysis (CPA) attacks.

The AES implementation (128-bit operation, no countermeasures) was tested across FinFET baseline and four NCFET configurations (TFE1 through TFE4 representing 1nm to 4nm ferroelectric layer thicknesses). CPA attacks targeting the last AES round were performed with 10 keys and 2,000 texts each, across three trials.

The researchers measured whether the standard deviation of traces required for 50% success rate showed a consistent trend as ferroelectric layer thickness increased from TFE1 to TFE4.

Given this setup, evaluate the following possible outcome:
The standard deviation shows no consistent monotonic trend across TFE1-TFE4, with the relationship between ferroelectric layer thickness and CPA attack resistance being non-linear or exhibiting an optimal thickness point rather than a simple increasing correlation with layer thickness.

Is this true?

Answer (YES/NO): NO